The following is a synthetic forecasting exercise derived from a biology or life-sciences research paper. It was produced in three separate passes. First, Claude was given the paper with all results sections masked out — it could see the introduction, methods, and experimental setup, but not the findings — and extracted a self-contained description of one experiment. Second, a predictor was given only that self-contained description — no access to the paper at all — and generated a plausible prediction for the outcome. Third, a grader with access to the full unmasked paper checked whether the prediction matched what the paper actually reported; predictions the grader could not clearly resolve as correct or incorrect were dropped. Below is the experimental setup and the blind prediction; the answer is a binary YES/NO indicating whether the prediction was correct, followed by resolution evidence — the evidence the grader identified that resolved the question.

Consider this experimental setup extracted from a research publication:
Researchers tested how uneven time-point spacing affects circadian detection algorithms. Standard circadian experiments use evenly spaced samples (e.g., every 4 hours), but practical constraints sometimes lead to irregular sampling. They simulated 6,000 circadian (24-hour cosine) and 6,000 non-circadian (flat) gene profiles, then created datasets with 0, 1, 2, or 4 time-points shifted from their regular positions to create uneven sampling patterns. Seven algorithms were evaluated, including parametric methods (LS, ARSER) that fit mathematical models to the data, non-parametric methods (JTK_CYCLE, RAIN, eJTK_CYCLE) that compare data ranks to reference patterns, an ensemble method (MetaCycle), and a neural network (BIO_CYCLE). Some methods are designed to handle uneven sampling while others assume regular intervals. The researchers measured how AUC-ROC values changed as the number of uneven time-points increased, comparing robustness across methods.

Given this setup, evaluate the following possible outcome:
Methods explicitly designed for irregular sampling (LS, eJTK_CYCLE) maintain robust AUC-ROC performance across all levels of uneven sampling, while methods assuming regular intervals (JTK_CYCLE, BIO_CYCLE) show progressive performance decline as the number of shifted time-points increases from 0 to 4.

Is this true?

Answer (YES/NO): NO